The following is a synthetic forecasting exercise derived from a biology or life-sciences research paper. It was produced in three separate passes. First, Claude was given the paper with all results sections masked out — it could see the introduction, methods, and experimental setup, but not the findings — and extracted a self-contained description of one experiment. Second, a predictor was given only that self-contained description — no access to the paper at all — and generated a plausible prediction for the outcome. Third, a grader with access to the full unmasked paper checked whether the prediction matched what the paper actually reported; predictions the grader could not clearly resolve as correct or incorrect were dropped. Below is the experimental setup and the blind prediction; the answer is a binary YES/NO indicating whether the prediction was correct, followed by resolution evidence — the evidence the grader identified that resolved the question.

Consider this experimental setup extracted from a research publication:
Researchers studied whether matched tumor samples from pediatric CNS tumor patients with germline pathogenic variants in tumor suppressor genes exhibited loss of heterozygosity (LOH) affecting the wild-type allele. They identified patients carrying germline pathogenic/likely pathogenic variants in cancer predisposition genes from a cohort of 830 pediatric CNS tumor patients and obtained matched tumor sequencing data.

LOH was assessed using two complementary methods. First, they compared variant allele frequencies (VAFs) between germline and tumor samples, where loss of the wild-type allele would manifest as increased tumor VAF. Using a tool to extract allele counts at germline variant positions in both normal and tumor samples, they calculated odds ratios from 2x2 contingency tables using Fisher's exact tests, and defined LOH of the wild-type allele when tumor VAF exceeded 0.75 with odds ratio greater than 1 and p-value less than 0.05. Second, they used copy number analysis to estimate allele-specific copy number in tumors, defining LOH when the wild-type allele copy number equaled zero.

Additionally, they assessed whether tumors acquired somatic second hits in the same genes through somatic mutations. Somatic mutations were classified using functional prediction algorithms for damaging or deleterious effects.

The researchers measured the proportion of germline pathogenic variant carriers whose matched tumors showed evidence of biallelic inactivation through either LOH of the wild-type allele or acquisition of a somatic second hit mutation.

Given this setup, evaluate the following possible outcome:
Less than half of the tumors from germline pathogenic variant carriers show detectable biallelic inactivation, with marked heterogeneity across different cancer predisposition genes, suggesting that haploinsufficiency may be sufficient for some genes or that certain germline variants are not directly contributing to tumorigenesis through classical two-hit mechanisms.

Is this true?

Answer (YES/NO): YES